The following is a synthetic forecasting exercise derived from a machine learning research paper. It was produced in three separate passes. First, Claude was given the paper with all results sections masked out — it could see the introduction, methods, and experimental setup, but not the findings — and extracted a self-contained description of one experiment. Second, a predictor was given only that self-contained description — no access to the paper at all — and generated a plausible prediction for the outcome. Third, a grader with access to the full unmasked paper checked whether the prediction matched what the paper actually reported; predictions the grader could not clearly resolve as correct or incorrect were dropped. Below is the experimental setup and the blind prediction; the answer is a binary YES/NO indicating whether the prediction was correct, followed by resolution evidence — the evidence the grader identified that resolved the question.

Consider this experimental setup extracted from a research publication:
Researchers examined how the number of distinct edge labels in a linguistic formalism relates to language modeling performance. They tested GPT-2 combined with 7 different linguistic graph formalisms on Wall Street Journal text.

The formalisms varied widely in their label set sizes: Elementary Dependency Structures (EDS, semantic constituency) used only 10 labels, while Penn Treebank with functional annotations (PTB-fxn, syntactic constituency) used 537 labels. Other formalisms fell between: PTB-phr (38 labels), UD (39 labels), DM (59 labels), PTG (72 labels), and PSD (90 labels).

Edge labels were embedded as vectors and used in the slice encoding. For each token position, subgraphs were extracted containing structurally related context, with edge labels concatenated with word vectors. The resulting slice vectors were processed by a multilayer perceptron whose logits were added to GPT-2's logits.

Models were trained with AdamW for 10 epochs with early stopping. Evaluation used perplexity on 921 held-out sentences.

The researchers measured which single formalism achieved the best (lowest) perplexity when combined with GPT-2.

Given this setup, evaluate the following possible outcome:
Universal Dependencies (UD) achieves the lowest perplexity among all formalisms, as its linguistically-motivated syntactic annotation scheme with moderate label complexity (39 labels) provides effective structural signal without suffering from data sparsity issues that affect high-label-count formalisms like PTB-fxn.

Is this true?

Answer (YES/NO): NO